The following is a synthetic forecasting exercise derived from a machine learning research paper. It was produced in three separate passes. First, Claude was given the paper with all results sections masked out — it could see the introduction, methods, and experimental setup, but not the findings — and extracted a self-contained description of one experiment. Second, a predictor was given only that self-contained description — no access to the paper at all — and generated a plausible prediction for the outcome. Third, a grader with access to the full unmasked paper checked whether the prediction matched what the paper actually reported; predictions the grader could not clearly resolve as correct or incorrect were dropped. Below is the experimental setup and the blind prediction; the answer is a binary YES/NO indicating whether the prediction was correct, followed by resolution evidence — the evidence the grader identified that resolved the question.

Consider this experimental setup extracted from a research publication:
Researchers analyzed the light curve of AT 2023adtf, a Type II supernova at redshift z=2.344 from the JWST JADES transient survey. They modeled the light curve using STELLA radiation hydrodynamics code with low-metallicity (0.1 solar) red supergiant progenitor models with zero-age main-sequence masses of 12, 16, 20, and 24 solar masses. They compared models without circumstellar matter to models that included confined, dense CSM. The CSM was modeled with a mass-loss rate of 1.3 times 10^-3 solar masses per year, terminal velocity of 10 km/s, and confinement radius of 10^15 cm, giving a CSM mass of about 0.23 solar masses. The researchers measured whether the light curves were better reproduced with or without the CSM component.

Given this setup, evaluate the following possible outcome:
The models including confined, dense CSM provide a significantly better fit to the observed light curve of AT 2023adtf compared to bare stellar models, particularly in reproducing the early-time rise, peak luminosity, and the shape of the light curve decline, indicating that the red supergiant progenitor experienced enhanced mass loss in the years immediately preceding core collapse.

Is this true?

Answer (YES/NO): NO